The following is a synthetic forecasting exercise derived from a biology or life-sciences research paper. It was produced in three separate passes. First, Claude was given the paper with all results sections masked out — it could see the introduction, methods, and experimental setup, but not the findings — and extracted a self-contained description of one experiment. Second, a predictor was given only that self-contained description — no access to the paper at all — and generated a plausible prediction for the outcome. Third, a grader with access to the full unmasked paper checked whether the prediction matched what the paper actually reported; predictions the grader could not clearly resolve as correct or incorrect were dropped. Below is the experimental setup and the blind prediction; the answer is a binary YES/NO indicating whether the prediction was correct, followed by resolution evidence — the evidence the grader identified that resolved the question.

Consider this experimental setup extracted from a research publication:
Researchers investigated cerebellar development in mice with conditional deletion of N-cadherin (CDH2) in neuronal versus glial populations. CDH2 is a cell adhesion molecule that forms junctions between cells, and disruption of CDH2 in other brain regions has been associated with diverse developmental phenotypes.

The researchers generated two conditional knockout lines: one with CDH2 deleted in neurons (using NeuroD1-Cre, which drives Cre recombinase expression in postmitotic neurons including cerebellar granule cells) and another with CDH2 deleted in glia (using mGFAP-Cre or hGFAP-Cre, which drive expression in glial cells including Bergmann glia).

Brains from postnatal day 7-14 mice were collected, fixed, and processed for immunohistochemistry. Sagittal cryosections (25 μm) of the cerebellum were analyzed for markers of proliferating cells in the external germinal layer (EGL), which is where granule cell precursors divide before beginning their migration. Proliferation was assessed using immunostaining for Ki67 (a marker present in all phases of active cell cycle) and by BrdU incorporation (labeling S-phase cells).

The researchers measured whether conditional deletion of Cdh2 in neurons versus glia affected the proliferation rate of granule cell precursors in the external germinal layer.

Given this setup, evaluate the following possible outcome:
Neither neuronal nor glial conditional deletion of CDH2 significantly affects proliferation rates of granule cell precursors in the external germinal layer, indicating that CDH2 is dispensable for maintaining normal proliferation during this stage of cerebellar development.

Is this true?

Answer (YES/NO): YES